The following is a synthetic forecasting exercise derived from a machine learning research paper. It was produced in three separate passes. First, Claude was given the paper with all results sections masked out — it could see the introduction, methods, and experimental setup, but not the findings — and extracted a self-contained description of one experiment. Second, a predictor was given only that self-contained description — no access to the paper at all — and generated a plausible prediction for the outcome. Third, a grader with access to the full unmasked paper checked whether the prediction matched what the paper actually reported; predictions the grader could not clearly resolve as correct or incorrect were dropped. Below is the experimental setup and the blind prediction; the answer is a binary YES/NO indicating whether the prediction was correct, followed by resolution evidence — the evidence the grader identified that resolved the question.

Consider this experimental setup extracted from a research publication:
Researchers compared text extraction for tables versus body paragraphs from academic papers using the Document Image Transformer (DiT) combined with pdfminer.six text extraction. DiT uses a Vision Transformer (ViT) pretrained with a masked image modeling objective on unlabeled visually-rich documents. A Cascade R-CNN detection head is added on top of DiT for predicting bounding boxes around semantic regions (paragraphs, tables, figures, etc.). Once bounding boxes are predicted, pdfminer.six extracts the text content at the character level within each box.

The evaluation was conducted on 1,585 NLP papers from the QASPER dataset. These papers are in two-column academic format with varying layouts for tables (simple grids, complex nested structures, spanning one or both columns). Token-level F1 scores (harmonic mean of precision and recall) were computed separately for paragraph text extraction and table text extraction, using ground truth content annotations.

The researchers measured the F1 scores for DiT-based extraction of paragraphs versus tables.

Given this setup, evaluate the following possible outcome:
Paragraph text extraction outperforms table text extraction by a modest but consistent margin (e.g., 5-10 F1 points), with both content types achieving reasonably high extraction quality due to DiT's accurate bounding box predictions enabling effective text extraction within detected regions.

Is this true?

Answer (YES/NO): NO